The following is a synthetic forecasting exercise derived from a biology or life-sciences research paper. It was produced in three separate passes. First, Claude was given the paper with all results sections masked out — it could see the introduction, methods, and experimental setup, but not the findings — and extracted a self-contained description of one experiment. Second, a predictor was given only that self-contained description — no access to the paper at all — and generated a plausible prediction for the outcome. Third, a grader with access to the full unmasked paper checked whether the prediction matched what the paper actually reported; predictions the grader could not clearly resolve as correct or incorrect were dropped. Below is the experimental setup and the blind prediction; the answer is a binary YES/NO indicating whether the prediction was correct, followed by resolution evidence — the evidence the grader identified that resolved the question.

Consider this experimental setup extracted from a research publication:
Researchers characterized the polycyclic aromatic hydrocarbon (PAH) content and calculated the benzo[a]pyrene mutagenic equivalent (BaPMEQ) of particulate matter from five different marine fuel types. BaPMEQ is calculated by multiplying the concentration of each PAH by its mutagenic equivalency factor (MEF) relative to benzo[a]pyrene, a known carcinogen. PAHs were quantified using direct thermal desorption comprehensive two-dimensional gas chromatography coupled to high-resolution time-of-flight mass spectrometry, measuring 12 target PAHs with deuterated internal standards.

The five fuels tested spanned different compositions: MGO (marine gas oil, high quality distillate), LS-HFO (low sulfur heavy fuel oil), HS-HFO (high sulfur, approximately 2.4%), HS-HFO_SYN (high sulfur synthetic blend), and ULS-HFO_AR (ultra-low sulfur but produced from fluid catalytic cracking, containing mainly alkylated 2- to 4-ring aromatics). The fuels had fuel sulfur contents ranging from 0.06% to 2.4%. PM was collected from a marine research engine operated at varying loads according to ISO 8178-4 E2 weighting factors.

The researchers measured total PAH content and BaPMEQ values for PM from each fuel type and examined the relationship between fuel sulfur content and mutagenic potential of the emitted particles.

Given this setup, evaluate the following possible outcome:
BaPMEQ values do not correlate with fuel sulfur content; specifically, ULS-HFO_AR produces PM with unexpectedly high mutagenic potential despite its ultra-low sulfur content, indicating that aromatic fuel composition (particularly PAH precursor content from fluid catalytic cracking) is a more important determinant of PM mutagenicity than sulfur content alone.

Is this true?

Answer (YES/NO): NO